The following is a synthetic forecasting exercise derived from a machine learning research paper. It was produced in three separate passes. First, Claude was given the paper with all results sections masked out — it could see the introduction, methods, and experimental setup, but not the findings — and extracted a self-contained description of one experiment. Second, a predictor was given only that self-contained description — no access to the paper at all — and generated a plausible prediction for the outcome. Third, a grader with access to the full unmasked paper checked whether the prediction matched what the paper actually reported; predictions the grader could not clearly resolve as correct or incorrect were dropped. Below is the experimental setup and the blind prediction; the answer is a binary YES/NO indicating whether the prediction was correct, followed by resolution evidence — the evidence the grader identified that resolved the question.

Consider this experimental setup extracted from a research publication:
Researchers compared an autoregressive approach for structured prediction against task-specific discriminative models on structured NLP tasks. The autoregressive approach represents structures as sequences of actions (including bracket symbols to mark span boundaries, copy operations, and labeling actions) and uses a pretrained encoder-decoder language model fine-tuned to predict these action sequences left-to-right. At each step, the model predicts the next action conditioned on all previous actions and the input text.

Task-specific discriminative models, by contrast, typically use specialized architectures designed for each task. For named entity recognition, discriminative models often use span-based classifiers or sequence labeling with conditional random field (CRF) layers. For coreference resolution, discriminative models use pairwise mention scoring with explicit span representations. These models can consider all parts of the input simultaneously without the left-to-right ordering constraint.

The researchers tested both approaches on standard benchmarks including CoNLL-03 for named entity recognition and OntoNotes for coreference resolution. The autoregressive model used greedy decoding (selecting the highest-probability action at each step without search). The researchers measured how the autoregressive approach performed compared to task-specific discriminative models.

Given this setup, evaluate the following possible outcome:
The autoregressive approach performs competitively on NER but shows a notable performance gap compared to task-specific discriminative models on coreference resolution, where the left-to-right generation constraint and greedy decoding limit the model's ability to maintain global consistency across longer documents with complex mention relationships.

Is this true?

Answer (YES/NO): NO